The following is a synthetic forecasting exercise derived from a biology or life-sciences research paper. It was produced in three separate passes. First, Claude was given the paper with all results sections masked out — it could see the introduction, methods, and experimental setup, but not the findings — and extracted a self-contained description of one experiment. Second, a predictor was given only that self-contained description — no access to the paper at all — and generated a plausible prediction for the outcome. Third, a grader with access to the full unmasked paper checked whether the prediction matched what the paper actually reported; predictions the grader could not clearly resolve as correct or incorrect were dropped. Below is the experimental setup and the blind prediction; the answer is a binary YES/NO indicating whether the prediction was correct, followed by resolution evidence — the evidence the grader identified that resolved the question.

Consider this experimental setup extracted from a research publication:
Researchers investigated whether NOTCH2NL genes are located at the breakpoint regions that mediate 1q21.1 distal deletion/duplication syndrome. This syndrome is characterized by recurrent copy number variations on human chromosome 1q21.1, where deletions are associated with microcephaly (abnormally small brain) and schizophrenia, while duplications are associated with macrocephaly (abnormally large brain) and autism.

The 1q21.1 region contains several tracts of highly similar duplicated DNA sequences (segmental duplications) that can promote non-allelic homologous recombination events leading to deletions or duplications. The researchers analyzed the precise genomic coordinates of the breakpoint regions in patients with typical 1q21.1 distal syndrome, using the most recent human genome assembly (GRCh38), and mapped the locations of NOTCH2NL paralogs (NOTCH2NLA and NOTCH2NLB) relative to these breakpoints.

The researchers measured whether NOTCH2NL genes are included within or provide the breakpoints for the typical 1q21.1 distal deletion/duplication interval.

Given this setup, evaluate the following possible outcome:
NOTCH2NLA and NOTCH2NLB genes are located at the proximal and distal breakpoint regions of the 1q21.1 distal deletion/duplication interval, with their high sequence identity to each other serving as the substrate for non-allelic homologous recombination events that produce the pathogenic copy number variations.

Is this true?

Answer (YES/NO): YES